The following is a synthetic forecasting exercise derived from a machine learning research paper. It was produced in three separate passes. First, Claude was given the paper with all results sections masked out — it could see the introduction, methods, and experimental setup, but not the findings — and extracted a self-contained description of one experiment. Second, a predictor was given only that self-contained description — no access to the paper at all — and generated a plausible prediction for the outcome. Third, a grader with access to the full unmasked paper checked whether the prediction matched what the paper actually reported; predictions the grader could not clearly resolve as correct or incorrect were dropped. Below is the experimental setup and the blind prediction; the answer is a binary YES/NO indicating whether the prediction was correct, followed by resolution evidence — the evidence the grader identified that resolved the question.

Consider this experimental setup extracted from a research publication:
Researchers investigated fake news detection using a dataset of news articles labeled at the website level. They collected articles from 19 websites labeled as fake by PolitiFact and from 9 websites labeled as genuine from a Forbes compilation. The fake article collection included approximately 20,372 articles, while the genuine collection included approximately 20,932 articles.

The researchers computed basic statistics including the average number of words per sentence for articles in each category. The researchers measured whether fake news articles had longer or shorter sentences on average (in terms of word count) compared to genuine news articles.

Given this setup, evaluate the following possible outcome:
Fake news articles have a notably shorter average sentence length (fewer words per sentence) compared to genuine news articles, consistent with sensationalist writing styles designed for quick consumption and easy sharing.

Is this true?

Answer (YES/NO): NO